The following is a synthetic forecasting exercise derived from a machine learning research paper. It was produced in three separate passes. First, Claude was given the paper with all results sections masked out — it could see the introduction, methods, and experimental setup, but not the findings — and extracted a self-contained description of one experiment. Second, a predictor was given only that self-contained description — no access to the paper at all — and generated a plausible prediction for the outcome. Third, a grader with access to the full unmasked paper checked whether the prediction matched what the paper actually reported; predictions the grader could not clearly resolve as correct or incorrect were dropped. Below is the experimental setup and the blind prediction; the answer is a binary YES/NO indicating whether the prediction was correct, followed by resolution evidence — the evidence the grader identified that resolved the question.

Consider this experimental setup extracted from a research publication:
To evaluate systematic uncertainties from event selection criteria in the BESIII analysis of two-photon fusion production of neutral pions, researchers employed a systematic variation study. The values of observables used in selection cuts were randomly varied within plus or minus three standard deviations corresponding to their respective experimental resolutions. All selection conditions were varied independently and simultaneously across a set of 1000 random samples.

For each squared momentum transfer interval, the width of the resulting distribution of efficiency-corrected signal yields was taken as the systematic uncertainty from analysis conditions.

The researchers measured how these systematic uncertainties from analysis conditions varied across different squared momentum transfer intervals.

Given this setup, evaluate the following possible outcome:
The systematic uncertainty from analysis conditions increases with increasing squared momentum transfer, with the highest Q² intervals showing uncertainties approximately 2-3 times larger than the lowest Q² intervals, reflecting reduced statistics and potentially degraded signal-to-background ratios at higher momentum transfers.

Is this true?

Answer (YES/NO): NO